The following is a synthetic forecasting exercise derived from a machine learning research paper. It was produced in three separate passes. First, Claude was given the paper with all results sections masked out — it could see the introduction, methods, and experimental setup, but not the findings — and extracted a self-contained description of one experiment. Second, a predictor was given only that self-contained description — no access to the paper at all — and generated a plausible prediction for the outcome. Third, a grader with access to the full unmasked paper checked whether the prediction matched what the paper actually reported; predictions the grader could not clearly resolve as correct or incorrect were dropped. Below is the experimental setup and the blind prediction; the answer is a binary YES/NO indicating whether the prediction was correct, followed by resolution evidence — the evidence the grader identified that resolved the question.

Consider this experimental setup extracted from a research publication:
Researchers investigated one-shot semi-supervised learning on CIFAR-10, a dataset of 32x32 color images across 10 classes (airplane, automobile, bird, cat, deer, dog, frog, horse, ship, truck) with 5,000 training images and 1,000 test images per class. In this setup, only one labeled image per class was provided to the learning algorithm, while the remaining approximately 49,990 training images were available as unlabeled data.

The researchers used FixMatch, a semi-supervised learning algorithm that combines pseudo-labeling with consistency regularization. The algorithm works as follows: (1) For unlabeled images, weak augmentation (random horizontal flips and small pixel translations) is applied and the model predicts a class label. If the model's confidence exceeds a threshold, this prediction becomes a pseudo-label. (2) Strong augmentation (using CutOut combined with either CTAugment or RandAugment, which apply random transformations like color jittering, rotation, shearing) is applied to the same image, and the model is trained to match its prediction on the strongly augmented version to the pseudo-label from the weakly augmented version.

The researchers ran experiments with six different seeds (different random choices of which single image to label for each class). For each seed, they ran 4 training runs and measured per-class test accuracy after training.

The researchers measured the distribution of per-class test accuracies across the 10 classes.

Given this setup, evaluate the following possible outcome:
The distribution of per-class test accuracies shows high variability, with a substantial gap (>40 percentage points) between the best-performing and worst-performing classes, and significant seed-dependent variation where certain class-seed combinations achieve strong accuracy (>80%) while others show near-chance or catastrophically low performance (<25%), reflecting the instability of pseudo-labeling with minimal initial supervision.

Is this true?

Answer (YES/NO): YES